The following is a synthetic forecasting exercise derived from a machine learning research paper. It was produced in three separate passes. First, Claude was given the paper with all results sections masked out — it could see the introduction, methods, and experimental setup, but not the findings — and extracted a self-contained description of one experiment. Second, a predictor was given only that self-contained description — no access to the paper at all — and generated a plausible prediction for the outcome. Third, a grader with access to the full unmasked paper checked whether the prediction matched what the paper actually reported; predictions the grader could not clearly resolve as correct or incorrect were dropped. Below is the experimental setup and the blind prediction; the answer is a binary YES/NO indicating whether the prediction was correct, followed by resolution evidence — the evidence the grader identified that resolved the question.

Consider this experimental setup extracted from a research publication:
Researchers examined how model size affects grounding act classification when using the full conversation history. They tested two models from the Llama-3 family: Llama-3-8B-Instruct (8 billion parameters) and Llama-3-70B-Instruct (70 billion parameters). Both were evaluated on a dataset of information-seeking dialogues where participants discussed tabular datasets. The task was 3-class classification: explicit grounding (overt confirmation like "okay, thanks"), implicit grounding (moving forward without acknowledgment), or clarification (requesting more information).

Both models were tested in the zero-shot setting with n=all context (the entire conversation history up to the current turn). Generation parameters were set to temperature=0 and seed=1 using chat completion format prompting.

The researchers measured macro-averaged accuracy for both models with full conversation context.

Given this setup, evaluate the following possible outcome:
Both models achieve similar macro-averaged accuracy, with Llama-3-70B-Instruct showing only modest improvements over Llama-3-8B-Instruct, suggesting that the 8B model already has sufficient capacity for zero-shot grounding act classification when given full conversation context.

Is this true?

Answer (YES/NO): NO